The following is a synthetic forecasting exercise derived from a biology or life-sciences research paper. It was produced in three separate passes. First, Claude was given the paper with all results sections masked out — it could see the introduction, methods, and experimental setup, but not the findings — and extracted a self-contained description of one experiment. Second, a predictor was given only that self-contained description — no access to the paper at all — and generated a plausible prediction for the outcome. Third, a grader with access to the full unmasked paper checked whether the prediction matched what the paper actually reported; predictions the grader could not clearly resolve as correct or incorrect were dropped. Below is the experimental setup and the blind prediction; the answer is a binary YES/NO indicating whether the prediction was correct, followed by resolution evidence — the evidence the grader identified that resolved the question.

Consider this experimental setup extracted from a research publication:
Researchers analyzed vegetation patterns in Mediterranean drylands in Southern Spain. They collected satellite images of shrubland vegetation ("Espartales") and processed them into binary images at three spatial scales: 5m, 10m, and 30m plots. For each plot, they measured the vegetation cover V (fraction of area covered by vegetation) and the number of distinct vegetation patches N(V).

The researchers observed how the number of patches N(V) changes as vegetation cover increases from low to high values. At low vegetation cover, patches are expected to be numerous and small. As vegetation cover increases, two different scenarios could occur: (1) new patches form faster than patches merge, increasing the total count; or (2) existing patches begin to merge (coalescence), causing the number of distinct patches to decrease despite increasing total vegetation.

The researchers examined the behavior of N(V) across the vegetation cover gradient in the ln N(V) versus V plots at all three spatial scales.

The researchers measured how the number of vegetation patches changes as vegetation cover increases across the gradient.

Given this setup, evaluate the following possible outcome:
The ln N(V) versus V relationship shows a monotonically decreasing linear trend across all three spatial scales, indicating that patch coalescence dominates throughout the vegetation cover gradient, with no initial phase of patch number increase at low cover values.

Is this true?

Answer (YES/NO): NO